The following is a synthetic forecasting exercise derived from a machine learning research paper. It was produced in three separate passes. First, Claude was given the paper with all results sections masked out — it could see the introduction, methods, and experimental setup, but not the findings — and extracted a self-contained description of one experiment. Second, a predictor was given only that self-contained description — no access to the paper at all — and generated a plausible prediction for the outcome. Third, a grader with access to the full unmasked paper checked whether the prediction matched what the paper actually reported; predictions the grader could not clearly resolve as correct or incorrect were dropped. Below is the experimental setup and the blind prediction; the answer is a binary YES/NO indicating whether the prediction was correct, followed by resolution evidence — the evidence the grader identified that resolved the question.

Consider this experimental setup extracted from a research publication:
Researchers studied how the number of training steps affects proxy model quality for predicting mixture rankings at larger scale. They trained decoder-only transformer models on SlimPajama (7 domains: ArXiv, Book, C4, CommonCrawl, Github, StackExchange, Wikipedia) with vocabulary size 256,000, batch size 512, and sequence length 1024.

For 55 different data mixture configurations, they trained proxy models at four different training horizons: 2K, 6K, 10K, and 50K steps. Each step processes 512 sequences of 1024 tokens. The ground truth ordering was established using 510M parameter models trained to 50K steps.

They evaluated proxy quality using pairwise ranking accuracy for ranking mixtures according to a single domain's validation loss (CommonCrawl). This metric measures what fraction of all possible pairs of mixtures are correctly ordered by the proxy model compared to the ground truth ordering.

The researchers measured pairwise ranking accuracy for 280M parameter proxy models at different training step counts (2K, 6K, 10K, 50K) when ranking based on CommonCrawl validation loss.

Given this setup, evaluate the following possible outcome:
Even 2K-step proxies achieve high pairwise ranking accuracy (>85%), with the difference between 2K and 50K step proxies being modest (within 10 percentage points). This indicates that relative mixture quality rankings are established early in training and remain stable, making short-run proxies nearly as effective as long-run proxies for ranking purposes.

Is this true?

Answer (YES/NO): YES